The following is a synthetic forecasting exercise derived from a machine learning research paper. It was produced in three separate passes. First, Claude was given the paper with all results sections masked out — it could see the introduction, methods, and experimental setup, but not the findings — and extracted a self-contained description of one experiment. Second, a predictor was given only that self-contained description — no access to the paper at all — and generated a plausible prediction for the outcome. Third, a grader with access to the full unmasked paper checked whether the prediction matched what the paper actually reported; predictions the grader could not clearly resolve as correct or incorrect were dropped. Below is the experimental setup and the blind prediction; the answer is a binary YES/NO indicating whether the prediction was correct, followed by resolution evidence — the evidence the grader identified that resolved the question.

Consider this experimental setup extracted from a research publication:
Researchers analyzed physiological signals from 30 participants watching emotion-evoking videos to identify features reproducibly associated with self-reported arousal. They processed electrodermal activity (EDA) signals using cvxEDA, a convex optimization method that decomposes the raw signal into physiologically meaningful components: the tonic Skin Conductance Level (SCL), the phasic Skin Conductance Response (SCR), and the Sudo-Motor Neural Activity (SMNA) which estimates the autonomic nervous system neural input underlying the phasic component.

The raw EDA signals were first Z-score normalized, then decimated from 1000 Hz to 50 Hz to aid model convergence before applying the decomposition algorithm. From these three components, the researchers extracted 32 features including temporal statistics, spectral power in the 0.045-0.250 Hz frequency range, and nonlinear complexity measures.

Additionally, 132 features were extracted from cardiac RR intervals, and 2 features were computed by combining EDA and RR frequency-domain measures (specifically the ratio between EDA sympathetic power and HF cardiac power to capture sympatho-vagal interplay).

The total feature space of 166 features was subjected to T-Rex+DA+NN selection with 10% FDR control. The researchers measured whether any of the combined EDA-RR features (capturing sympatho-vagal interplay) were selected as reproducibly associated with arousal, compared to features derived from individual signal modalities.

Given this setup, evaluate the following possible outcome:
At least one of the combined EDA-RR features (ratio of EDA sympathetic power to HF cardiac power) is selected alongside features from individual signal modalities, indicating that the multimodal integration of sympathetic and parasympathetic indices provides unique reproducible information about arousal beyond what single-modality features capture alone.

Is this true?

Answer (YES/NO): NO